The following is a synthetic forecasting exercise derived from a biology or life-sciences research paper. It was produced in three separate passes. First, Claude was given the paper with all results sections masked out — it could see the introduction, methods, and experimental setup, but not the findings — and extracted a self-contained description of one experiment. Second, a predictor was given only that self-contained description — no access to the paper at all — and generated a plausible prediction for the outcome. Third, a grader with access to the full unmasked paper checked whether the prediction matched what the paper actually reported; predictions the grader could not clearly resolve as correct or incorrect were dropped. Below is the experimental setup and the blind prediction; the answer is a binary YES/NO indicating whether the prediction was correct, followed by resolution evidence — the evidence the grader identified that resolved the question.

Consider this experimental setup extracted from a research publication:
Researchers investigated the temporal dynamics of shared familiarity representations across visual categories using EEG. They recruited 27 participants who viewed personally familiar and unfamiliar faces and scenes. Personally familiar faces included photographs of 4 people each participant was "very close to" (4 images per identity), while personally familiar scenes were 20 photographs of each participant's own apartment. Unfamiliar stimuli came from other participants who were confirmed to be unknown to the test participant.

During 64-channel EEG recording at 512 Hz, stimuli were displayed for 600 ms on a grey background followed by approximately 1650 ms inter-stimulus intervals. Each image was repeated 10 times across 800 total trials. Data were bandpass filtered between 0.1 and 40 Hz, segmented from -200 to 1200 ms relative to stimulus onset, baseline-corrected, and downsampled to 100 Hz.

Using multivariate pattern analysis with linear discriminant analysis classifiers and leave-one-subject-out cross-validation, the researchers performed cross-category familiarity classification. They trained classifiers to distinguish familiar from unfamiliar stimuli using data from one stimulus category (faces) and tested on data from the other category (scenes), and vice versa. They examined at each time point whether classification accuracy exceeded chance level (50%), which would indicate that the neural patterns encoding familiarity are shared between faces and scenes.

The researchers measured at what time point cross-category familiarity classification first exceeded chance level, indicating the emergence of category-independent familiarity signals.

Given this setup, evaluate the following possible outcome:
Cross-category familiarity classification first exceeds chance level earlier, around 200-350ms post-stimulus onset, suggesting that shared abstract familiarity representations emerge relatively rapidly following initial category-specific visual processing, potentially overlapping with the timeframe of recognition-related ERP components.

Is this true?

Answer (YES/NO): YES